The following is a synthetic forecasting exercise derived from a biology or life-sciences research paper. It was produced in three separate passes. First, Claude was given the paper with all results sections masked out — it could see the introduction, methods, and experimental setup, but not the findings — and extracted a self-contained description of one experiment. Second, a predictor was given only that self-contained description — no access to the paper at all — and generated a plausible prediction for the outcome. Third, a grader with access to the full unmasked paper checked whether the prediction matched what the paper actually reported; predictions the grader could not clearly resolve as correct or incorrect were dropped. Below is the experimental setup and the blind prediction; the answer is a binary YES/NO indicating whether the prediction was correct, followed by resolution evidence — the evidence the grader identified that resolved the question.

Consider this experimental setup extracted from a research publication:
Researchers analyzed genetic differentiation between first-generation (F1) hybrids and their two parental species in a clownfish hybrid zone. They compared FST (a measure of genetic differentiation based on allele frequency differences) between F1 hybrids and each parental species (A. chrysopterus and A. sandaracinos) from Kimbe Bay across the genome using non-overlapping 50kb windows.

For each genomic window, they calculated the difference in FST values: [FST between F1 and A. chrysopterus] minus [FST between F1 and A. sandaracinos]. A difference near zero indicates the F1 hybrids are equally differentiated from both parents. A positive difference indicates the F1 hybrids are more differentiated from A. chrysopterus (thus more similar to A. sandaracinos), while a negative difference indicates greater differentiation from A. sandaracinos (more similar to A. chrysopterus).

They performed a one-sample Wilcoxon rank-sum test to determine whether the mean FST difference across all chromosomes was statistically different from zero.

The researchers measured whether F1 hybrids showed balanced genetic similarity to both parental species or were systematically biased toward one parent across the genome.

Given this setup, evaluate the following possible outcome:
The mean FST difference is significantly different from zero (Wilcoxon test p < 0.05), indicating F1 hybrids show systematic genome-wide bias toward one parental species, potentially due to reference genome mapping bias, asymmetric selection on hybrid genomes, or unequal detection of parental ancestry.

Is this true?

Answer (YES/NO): YES